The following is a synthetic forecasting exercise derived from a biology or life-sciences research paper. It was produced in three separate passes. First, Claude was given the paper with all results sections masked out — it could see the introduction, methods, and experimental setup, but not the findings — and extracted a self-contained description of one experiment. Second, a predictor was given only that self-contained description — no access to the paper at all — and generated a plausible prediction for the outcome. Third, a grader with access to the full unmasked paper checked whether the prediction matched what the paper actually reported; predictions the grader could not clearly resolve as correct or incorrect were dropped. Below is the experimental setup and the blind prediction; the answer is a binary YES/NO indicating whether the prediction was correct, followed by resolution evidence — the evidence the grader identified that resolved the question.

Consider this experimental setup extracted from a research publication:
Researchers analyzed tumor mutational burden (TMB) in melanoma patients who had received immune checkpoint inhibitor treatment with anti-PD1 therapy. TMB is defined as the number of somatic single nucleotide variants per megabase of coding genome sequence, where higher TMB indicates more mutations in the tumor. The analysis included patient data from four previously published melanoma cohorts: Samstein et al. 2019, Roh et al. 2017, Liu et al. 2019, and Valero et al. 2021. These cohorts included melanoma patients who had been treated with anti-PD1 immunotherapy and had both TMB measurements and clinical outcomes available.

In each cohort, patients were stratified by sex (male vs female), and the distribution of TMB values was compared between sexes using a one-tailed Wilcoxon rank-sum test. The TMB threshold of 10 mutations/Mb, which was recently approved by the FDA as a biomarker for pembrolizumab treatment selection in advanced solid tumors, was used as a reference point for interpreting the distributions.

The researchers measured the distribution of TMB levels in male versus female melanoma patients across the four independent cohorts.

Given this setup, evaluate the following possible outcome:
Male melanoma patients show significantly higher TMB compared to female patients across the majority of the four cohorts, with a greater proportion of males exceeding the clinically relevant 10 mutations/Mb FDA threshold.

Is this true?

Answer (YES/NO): YES